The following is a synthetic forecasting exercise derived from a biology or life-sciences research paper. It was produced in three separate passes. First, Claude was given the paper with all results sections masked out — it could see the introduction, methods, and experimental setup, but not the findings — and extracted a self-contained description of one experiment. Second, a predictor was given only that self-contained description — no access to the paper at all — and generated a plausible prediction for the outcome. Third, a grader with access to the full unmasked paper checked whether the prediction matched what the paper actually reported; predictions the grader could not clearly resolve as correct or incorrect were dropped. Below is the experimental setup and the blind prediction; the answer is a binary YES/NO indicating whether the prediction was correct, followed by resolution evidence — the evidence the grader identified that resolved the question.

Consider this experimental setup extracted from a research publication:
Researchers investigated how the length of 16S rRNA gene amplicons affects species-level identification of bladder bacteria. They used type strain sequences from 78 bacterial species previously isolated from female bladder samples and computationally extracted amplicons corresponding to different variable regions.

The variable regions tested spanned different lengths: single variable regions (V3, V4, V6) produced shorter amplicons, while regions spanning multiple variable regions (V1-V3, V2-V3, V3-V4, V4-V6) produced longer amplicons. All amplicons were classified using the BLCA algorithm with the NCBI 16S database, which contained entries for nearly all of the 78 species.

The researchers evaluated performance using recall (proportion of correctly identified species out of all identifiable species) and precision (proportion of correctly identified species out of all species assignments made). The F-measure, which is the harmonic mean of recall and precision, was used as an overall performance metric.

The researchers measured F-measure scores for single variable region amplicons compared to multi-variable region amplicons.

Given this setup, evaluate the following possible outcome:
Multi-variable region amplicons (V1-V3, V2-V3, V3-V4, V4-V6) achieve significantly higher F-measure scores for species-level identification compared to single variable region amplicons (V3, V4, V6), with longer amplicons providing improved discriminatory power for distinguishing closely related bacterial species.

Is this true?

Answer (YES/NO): YES